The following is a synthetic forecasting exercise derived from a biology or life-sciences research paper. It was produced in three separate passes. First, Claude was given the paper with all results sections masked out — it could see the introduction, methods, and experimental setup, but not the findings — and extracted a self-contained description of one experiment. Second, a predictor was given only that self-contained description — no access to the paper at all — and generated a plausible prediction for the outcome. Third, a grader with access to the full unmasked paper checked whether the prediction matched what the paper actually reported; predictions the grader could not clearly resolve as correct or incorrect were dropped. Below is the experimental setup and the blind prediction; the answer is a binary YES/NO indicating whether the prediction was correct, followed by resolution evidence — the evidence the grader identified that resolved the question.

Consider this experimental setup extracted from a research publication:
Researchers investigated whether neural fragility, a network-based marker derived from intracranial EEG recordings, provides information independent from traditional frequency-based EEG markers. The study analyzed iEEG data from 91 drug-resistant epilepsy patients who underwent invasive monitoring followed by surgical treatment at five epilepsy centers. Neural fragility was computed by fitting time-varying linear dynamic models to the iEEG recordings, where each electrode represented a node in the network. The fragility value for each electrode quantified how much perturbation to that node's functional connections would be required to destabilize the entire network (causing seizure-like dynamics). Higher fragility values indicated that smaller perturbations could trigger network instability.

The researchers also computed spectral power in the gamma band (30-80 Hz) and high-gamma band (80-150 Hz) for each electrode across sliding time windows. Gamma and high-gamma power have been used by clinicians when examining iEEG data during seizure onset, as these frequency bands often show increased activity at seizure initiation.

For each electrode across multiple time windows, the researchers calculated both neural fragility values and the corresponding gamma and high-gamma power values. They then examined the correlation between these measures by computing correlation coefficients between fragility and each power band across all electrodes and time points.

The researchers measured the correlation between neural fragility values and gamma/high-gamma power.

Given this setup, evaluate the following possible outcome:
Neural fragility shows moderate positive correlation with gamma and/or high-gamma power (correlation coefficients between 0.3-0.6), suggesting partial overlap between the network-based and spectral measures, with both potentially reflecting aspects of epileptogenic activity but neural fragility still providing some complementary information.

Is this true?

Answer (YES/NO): NO